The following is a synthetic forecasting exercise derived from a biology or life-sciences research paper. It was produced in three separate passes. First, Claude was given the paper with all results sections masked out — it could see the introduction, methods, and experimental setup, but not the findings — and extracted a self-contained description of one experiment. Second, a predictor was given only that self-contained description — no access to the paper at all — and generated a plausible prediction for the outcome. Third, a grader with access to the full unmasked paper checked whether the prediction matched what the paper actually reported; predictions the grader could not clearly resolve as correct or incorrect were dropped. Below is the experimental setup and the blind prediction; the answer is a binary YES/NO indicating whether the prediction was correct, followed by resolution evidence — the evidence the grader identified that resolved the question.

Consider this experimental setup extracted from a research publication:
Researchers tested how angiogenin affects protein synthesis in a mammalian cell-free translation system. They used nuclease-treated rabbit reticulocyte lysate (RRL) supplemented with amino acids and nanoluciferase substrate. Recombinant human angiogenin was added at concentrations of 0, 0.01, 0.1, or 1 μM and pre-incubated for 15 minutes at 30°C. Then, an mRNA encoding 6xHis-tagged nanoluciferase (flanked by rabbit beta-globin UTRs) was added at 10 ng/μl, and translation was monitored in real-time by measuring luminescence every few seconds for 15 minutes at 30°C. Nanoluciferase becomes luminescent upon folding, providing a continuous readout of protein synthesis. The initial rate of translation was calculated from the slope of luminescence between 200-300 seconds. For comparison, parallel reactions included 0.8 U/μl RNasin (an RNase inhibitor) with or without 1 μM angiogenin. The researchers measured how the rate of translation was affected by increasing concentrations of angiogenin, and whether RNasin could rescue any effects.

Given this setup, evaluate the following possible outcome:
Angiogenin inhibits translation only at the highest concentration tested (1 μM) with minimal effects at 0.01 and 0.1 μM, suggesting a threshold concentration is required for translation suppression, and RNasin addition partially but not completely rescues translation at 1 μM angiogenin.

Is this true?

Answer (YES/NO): NO